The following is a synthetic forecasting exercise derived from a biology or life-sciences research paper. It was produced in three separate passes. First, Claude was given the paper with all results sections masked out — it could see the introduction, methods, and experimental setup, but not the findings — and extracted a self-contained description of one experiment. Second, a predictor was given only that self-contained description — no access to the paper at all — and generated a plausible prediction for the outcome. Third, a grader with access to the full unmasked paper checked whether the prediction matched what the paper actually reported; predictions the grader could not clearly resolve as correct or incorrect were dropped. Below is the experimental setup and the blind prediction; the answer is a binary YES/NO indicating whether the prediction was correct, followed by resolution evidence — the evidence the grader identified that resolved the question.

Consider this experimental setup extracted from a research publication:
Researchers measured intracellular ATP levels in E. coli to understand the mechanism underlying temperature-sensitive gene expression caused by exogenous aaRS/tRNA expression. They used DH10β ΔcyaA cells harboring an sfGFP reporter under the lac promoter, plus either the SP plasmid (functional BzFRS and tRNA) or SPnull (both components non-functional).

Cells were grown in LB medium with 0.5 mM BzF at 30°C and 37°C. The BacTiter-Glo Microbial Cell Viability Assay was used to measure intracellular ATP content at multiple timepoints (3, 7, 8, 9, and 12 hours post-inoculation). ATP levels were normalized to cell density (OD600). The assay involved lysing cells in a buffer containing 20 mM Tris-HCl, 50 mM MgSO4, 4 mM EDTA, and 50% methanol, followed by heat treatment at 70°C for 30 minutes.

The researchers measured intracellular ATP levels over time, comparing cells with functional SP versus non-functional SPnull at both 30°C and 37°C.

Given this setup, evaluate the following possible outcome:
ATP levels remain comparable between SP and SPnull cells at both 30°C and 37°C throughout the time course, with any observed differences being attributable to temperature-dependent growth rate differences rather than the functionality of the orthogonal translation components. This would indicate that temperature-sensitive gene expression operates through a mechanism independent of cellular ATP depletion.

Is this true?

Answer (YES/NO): NO